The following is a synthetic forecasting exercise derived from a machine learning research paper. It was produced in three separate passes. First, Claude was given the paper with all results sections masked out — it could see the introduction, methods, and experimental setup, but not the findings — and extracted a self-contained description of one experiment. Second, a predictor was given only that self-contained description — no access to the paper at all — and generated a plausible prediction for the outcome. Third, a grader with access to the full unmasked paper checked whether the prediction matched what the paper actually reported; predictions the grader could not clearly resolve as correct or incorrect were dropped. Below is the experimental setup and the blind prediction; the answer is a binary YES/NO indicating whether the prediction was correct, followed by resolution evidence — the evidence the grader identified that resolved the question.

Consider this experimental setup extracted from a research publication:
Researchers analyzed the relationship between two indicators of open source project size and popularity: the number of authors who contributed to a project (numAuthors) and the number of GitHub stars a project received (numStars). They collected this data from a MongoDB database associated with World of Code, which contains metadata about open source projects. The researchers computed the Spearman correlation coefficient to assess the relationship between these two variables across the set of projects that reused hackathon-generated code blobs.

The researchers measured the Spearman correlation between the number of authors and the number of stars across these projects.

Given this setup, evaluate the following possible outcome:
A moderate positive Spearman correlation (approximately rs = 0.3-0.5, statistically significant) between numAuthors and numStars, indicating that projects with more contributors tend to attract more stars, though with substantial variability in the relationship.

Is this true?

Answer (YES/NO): NO